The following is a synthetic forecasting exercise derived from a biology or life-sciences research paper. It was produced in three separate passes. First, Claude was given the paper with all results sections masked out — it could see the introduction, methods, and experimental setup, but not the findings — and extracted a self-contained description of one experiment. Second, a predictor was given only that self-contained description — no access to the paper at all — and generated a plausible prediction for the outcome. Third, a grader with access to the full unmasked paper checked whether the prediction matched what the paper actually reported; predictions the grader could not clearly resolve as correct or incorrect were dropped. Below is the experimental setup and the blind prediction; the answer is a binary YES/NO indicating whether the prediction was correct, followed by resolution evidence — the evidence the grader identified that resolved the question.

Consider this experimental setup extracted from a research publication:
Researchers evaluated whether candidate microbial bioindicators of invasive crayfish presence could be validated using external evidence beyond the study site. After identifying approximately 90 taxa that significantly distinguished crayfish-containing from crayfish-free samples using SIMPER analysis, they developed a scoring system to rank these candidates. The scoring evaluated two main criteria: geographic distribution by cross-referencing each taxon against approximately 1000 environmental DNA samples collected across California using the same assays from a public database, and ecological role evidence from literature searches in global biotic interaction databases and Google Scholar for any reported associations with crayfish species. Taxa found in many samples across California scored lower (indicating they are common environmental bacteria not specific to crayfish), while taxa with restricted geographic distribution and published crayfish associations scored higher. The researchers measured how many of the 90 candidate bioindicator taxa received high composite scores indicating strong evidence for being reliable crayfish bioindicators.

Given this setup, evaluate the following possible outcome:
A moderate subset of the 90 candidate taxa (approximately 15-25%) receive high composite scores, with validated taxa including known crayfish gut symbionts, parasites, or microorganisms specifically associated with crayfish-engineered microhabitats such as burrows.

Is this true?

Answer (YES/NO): NO